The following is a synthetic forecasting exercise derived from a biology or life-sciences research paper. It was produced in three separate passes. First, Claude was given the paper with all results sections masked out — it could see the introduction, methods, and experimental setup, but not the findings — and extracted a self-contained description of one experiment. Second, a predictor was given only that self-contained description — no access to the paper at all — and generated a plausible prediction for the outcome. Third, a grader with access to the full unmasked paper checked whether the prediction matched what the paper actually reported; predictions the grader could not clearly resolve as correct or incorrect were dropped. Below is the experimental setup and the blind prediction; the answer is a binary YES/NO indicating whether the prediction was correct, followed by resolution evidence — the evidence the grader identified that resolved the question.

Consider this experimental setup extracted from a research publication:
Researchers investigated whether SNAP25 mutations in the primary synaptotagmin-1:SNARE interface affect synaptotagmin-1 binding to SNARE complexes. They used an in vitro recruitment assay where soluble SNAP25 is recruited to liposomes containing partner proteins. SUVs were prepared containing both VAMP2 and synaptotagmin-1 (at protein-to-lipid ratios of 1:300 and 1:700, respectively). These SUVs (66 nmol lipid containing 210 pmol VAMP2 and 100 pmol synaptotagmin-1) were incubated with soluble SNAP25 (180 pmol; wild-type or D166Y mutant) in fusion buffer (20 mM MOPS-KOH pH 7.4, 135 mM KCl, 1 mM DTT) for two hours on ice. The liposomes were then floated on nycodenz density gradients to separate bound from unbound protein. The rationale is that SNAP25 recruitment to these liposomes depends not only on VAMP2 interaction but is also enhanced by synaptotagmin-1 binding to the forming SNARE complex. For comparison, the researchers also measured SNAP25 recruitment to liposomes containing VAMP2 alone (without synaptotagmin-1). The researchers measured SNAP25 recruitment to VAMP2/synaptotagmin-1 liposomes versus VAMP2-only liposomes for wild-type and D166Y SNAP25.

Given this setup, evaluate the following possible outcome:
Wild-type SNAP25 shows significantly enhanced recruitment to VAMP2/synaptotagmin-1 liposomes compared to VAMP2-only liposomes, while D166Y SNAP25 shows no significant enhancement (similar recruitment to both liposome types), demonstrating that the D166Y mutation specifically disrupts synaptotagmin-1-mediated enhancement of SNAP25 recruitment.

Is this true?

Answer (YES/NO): NO